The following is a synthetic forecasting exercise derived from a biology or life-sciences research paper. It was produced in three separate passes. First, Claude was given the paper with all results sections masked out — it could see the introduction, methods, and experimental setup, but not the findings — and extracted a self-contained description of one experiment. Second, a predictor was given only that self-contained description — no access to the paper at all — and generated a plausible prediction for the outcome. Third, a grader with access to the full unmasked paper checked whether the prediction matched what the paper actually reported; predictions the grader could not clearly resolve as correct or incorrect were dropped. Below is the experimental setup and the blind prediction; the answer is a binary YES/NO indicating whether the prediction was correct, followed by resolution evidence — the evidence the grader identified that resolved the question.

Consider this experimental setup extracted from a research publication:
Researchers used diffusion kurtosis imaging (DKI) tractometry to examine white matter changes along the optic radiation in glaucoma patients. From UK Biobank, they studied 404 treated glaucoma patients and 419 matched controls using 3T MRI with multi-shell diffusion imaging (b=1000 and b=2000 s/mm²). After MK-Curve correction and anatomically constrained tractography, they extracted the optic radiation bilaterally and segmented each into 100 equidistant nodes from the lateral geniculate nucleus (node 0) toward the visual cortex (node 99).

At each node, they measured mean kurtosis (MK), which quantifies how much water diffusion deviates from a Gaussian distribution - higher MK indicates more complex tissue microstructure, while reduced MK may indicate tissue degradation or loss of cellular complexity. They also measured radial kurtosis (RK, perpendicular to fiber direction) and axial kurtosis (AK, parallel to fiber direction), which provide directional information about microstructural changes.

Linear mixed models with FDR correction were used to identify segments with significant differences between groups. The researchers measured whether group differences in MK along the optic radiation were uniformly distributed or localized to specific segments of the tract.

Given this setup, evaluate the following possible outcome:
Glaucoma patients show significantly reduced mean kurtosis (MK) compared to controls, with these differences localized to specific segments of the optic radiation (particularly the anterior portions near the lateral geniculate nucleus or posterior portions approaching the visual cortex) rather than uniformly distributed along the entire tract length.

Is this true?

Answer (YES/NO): YES